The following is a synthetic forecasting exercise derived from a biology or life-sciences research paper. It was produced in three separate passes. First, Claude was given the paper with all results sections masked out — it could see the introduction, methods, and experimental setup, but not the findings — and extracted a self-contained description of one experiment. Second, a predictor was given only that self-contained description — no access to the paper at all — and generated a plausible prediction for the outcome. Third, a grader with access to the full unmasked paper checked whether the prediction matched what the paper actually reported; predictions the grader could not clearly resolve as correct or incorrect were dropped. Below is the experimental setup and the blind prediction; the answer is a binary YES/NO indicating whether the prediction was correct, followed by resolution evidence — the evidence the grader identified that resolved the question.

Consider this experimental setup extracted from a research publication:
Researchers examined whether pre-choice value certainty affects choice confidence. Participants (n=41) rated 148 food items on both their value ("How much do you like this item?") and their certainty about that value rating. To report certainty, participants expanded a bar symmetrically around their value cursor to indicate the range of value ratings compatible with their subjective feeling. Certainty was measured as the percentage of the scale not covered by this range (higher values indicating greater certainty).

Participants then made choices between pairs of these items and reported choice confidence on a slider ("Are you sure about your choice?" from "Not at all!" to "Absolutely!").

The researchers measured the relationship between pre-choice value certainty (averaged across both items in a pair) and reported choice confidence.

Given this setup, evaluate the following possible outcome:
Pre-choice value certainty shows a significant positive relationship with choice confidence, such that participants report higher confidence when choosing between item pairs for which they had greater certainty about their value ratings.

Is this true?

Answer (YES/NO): YES